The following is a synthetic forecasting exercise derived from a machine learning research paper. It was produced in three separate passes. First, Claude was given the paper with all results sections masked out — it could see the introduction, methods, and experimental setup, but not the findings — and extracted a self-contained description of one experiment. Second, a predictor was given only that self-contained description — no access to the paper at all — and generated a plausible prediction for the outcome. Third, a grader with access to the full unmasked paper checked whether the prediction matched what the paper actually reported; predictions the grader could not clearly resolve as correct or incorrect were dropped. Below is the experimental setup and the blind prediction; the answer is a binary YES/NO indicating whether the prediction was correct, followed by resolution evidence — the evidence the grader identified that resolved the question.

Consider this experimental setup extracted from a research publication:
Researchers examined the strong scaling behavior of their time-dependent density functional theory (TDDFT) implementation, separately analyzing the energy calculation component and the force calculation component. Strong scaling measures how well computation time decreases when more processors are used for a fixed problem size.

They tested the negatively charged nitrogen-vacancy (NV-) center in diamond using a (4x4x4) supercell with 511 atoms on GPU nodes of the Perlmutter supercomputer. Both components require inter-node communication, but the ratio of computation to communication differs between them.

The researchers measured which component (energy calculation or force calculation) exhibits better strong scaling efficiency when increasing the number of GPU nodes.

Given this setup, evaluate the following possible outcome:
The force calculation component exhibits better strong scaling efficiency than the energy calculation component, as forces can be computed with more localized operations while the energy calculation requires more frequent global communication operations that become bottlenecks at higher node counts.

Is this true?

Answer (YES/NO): YES